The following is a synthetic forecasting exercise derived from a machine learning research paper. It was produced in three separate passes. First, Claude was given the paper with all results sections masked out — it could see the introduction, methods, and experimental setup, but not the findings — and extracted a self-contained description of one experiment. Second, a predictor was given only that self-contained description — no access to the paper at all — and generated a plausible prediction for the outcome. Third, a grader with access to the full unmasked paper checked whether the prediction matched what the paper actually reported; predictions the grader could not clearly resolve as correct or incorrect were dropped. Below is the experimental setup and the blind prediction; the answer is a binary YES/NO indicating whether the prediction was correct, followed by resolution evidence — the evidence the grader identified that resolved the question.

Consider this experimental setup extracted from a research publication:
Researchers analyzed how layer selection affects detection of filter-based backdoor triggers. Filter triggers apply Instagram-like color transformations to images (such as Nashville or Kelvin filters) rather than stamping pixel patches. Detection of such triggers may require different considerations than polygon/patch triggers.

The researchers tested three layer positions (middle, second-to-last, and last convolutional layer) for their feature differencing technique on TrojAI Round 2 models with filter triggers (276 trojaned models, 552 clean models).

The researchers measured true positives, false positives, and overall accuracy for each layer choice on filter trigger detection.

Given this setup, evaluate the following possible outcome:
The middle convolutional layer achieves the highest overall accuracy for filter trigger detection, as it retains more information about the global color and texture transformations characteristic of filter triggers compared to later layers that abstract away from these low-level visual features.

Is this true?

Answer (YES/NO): NO